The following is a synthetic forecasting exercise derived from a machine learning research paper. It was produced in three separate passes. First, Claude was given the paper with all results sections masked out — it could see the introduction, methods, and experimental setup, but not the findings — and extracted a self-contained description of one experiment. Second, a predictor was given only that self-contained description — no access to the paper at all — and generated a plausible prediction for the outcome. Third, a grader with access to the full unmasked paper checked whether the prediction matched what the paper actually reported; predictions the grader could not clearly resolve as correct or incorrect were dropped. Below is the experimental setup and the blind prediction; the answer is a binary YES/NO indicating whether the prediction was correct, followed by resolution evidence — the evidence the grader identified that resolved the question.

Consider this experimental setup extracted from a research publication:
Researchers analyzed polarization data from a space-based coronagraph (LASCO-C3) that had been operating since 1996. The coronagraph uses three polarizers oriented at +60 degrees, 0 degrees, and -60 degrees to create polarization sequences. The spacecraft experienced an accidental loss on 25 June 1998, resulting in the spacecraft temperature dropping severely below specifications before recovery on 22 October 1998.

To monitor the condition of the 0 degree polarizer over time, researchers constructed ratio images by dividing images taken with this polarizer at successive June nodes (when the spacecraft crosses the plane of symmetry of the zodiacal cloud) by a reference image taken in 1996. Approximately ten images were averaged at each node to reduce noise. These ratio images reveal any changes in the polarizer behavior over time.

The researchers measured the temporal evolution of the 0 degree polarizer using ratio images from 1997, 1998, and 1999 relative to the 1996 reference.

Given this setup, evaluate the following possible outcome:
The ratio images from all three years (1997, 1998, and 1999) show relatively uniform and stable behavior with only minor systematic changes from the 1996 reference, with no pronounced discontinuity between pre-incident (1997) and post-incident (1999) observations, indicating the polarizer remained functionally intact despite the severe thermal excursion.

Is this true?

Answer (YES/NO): NO